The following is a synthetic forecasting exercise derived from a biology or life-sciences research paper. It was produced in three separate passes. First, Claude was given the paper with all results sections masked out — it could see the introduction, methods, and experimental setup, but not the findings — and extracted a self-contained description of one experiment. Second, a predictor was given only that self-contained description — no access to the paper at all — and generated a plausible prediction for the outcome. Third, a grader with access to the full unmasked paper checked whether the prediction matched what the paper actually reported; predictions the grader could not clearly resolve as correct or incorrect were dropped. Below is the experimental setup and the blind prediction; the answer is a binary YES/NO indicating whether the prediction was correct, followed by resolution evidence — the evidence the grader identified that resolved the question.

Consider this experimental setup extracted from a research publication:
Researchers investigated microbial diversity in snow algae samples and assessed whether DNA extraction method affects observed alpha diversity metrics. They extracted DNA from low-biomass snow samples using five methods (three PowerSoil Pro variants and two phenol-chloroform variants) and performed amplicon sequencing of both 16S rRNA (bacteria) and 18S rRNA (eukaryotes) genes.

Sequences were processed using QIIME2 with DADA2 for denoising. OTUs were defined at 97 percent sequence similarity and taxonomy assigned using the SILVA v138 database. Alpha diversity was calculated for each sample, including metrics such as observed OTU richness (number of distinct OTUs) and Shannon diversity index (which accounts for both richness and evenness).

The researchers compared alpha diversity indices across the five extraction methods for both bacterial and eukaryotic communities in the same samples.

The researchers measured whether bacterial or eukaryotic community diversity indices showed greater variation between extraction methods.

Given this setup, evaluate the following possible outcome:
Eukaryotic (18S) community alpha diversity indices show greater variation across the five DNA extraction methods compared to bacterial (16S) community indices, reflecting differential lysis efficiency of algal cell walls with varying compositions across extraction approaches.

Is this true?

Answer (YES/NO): NO